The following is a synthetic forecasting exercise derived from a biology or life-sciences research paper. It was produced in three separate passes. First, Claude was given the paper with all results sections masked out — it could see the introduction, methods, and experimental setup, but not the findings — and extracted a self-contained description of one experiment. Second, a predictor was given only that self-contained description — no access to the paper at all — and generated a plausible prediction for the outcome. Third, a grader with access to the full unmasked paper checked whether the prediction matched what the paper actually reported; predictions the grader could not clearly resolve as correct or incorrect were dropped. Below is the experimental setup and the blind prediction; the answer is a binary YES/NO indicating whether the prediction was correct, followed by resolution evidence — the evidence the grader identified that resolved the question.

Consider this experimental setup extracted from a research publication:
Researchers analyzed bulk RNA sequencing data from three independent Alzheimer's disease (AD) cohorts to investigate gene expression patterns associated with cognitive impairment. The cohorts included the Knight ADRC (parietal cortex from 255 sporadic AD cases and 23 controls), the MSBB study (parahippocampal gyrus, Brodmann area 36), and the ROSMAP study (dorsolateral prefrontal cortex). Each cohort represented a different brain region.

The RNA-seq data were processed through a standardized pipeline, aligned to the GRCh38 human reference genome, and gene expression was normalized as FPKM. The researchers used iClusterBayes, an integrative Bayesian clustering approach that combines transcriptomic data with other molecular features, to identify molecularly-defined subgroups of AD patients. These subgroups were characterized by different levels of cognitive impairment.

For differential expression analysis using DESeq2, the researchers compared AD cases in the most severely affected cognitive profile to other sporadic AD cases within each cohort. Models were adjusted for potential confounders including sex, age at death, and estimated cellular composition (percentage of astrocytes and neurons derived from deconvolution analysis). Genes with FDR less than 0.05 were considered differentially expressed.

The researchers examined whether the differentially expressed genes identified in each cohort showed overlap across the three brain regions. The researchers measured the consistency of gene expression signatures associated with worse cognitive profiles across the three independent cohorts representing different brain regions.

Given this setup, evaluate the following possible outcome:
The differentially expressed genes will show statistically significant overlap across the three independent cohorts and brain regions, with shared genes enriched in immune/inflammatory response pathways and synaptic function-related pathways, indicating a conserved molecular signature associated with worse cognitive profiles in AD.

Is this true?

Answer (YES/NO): NO